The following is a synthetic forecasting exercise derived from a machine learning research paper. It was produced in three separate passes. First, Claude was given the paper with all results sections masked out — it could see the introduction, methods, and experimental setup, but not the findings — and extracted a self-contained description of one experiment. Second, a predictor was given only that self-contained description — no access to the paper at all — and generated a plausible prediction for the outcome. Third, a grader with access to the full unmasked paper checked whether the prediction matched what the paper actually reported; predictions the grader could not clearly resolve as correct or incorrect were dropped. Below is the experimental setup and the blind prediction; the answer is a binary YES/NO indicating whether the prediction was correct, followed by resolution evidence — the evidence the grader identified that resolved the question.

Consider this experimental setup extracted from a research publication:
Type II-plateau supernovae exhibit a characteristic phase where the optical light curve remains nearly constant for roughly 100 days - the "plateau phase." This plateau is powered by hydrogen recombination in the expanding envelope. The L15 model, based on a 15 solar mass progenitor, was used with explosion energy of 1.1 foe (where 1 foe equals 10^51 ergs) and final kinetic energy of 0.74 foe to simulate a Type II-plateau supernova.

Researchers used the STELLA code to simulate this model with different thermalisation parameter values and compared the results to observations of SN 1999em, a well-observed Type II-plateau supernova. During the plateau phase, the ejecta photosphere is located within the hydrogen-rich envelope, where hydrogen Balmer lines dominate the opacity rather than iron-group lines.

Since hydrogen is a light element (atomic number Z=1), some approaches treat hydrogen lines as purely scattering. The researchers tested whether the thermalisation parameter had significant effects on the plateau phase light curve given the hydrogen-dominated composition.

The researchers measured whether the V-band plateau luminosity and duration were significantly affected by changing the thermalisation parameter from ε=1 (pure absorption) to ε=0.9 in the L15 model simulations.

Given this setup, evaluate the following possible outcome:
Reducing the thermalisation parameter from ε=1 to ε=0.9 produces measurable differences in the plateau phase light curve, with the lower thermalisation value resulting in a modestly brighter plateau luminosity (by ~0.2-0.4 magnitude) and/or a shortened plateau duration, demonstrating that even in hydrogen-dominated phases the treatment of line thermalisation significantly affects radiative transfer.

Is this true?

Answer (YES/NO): NO